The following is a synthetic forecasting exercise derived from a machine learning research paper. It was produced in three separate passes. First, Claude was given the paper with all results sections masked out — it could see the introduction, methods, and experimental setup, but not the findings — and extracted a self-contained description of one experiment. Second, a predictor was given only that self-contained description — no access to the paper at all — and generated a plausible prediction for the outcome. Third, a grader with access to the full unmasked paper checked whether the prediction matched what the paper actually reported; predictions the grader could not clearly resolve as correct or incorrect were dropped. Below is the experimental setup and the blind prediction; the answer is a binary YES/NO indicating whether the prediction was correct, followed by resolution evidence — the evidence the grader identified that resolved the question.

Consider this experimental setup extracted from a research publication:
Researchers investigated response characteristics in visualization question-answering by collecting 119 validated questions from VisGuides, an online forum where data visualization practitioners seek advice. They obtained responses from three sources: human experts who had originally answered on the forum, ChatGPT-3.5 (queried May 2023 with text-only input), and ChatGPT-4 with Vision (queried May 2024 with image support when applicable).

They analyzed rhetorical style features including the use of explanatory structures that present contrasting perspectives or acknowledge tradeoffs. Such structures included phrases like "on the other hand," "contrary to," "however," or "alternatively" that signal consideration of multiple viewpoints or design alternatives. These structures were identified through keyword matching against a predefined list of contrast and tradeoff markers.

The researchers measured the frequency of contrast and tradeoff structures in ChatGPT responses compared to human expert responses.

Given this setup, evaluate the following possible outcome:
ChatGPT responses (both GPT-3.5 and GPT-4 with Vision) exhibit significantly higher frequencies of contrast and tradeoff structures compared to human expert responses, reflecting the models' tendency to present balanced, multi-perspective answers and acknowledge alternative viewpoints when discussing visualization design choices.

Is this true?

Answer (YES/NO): YES